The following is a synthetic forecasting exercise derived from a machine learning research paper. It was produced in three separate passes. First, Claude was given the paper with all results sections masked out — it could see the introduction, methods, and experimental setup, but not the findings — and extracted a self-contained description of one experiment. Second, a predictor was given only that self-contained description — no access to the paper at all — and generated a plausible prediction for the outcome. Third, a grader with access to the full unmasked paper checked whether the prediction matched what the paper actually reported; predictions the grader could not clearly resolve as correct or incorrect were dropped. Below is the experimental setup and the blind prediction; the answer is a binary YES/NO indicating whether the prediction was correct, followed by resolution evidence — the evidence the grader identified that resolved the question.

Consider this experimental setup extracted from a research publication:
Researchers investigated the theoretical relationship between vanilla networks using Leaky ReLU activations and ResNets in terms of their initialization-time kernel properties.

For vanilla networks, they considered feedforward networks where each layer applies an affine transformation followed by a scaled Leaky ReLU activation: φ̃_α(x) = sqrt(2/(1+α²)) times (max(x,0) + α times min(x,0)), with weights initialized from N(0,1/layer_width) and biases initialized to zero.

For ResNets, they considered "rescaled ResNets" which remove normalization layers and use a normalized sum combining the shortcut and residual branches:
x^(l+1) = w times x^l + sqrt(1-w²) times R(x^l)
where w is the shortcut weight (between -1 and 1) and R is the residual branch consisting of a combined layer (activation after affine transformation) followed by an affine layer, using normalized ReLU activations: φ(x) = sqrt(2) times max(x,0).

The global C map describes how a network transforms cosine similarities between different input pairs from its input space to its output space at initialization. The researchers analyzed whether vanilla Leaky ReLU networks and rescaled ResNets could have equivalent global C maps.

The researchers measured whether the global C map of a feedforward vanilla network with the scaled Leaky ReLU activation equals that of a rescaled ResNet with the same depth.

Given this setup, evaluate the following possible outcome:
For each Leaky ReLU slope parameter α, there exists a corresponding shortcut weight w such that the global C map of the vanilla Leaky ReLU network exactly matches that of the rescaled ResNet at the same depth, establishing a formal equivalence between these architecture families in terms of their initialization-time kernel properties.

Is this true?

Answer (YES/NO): YES